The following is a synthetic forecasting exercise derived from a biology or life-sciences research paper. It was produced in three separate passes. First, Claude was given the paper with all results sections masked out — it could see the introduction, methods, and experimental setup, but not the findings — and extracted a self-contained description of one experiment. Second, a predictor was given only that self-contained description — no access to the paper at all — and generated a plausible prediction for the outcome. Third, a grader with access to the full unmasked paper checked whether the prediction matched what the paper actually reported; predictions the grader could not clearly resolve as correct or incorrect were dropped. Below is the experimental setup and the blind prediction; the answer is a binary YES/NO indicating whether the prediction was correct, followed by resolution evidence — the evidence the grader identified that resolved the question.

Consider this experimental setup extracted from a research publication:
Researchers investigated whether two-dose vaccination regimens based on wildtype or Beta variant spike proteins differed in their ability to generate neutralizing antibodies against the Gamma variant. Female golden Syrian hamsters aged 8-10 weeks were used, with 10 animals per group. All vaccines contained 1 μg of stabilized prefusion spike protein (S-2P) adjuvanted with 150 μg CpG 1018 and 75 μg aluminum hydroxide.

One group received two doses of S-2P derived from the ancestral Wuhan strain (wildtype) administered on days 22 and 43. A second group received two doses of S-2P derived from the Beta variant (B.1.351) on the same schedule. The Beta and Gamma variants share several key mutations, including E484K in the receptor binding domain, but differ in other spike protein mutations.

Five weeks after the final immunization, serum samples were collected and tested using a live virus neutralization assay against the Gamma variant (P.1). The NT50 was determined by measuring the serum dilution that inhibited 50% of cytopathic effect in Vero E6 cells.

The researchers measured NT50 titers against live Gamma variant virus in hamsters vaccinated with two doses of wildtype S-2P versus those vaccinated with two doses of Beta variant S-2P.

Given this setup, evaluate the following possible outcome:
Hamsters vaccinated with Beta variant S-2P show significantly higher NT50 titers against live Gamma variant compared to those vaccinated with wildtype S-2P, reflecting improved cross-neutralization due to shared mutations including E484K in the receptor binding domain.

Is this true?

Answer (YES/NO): NO